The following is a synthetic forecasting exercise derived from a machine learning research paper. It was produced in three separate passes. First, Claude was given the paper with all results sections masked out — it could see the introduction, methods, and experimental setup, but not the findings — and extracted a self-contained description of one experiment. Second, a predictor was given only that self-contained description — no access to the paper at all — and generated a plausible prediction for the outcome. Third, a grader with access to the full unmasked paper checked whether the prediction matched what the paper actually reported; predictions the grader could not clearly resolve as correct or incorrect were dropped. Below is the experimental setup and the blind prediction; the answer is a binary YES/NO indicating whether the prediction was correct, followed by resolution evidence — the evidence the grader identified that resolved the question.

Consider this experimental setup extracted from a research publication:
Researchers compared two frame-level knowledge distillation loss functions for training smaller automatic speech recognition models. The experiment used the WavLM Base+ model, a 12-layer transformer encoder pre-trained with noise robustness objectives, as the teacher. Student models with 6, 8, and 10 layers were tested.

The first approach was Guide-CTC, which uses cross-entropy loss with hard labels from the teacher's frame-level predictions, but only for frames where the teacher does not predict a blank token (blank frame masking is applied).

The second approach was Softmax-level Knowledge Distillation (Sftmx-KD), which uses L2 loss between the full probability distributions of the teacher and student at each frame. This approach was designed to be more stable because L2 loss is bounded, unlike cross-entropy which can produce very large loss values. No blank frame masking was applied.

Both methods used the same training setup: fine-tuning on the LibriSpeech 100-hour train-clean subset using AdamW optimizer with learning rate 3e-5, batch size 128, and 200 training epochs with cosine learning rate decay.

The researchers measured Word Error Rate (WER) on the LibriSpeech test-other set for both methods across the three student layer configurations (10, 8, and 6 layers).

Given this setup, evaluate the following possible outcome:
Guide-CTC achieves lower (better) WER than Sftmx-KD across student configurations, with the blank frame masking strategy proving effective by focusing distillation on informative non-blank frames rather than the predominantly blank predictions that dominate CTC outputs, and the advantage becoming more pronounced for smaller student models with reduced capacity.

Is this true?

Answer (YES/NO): NO